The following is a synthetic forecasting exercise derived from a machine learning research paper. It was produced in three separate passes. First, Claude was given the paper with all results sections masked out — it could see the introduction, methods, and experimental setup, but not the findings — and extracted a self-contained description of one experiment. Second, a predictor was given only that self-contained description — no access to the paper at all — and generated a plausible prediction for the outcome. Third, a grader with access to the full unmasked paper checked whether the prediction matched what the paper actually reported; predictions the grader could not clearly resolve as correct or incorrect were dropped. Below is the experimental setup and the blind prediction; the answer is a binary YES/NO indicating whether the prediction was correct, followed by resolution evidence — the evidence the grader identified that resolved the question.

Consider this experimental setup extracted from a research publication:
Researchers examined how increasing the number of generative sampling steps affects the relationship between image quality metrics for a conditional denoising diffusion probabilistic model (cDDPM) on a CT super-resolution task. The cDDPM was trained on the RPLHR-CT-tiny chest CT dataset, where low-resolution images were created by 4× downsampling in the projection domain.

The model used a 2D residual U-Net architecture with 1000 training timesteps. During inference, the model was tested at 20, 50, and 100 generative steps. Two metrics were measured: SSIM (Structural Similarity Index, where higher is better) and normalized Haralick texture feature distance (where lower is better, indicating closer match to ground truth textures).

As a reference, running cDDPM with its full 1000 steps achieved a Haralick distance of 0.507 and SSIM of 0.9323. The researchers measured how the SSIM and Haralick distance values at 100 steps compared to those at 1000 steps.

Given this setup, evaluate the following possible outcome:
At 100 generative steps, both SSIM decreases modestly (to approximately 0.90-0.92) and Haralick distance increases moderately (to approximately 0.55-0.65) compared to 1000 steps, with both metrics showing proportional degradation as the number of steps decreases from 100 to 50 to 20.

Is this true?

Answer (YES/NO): NO